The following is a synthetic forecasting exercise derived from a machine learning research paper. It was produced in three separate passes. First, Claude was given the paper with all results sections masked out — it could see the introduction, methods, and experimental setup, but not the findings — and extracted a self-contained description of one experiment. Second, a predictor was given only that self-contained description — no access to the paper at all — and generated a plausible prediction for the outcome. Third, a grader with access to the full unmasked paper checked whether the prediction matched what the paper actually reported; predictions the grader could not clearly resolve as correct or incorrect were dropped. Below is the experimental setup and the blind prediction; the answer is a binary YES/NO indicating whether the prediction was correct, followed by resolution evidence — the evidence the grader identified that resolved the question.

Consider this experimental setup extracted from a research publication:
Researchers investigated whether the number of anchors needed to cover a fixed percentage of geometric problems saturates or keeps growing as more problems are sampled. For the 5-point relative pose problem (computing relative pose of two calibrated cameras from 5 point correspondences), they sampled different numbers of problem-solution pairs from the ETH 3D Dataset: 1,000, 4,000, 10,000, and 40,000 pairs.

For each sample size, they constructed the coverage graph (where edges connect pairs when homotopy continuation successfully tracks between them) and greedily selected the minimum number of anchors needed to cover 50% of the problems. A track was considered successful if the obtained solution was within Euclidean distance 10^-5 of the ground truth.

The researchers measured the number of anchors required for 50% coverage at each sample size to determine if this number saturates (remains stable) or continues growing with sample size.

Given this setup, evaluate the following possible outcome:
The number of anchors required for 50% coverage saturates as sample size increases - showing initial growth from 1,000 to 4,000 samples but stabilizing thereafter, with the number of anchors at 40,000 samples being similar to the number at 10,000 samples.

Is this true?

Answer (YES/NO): YES